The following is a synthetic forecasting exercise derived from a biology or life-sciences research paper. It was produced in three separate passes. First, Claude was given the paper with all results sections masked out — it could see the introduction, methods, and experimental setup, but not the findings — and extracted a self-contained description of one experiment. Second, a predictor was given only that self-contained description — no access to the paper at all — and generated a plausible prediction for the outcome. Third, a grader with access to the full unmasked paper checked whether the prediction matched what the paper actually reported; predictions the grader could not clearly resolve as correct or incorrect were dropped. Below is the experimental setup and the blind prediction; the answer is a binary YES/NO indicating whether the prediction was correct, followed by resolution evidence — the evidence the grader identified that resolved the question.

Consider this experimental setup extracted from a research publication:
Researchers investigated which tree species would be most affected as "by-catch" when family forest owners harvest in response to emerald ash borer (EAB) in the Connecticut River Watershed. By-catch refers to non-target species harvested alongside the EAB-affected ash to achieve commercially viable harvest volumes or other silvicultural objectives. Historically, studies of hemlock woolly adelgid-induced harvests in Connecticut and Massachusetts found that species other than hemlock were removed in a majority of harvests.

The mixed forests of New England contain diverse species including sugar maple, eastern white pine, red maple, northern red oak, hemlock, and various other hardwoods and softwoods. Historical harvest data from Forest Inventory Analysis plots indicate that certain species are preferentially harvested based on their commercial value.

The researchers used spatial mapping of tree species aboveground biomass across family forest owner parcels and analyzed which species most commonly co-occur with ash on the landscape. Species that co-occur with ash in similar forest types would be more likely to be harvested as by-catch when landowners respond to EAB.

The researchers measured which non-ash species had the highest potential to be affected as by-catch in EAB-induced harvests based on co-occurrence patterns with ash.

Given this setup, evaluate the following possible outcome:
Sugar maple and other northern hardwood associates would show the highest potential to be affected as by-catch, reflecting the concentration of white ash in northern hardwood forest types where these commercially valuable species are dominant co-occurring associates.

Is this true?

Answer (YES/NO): NO